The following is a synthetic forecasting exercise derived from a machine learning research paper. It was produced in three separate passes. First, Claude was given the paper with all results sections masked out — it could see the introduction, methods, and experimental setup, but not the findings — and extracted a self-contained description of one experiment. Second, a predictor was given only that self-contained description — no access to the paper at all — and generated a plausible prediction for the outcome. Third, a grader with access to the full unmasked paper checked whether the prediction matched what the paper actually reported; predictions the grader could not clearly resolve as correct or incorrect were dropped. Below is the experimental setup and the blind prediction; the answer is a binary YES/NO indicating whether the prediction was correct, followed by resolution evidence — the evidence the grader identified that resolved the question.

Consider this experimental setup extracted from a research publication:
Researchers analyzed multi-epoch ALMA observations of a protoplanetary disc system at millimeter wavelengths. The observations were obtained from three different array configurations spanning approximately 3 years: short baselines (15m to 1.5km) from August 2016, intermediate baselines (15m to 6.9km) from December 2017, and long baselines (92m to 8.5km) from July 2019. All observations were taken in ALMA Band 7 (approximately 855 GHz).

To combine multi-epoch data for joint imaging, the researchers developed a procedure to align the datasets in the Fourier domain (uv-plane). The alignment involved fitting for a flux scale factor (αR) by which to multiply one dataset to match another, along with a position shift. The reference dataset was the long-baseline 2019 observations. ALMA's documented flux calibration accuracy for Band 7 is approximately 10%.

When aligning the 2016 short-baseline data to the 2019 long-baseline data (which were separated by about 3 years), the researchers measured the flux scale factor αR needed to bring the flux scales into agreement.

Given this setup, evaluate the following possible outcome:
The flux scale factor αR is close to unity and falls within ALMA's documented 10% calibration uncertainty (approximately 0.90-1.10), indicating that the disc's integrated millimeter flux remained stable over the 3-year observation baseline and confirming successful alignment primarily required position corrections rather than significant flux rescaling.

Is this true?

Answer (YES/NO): NO